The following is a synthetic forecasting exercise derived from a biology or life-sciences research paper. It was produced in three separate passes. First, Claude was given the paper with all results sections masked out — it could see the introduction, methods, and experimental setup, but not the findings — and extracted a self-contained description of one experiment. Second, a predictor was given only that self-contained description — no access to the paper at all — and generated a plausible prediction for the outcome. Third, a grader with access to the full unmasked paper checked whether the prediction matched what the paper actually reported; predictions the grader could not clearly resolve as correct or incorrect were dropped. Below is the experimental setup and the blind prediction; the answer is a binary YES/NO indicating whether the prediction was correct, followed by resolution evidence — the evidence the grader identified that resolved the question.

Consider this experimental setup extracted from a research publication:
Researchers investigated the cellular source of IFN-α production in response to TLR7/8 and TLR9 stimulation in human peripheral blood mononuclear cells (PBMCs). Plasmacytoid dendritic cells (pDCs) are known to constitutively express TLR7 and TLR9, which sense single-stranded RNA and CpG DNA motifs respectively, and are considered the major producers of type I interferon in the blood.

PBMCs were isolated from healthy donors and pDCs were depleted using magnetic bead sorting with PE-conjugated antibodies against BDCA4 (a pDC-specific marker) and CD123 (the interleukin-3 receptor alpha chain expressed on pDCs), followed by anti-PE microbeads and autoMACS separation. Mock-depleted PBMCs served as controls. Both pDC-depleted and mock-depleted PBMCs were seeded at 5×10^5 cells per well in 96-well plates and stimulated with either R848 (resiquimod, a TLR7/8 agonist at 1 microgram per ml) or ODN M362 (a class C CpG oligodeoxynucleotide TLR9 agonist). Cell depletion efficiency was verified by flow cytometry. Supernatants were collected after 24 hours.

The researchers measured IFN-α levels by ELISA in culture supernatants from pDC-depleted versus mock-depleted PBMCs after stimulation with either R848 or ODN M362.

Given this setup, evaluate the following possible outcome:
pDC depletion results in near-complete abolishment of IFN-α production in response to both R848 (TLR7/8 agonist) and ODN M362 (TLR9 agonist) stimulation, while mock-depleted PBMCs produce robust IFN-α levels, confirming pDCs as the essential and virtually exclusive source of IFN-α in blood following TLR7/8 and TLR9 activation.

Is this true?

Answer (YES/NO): YES